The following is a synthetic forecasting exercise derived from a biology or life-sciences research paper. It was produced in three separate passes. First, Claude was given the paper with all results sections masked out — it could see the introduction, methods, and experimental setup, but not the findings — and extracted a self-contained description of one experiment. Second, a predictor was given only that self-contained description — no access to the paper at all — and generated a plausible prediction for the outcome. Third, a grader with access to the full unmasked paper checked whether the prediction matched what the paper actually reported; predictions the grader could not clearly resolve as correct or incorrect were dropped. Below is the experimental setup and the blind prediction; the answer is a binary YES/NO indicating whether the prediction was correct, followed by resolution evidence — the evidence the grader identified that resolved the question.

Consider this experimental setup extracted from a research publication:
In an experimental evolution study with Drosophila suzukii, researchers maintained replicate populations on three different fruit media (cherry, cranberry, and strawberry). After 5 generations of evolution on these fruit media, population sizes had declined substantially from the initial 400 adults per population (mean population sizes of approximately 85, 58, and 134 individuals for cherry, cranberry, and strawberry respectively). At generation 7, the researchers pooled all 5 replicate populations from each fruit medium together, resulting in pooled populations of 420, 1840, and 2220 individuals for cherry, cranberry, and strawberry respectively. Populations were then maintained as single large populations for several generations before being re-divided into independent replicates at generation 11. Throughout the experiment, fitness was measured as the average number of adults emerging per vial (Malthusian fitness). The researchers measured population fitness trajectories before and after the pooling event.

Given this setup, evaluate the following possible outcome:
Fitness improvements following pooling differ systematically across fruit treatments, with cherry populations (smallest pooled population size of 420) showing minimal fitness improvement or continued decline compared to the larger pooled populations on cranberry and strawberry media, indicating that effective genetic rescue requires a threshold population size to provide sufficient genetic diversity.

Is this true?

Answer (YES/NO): NO